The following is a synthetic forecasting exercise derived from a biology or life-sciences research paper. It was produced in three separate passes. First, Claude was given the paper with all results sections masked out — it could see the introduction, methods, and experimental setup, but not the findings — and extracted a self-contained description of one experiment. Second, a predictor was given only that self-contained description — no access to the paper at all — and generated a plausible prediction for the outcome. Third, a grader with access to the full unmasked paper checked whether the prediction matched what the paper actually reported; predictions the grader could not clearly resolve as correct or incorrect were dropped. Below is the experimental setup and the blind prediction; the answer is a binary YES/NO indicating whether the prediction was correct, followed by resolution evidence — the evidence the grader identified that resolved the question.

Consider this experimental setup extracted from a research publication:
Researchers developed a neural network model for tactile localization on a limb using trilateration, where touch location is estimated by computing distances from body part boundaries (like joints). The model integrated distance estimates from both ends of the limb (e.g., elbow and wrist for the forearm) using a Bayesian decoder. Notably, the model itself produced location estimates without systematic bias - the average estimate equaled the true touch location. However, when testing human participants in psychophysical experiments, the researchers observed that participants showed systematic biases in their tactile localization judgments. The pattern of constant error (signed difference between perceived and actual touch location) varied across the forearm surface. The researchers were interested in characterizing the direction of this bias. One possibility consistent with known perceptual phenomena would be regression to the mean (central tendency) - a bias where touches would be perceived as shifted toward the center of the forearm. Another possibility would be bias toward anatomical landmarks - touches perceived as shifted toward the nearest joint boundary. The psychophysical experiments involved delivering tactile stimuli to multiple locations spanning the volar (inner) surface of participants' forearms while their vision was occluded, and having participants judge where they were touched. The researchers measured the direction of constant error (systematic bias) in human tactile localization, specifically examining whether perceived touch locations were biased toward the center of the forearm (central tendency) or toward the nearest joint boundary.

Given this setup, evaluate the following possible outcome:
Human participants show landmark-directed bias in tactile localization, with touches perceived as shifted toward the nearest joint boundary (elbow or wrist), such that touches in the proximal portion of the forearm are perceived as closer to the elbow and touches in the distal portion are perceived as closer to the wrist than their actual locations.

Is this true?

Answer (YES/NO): NO